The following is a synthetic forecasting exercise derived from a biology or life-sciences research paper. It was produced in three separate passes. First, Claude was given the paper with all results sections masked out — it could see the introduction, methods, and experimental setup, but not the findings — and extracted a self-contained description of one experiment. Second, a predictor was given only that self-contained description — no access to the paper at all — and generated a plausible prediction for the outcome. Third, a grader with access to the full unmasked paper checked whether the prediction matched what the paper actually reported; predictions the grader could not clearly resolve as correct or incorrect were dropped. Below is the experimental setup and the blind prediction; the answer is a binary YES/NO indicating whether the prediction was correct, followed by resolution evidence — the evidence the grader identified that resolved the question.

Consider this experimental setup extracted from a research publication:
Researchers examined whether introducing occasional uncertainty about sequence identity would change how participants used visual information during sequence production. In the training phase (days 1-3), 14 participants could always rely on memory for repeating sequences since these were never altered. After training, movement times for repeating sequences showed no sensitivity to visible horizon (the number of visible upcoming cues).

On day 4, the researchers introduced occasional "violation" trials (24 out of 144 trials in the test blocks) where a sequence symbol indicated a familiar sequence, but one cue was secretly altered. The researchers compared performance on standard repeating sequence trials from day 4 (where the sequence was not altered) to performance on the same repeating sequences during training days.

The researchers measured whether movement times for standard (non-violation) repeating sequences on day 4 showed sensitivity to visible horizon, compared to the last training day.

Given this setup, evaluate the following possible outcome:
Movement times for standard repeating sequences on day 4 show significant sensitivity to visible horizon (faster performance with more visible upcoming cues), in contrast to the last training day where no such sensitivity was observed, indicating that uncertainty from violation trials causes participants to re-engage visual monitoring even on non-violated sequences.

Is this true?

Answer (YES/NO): YES